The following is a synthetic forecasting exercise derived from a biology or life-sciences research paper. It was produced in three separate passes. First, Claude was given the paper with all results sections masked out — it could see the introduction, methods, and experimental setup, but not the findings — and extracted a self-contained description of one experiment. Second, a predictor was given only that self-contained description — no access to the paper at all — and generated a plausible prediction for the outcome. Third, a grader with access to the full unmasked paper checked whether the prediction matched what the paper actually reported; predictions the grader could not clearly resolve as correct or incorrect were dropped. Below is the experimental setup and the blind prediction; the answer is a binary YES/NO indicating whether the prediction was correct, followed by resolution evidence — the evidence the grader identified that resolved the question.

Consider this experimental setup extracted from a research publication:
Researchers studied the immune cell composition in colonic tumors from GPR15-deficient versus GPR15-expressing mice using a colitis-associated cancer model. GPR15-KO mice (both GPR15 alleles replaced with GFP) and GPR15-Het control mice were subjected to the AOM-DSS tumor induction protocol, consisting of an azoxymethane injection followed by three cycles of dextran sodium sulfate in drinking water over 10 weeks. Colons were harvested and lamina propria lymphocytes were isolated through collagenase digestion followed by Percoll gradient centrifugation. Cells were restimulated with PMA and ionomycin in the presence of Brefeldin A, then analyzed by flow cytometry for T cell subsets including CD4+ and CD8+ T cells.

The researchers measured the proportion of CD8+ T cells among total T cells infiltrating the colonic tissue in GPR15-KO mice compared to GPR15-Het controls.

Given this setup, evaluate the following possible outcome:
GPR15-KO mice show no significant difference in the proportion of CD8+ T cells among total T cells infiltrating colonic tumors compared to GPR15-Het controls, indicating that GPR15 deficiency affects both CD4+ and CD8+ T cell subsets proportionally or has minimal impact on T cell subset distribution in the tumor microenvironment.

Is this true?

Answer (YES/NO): NO